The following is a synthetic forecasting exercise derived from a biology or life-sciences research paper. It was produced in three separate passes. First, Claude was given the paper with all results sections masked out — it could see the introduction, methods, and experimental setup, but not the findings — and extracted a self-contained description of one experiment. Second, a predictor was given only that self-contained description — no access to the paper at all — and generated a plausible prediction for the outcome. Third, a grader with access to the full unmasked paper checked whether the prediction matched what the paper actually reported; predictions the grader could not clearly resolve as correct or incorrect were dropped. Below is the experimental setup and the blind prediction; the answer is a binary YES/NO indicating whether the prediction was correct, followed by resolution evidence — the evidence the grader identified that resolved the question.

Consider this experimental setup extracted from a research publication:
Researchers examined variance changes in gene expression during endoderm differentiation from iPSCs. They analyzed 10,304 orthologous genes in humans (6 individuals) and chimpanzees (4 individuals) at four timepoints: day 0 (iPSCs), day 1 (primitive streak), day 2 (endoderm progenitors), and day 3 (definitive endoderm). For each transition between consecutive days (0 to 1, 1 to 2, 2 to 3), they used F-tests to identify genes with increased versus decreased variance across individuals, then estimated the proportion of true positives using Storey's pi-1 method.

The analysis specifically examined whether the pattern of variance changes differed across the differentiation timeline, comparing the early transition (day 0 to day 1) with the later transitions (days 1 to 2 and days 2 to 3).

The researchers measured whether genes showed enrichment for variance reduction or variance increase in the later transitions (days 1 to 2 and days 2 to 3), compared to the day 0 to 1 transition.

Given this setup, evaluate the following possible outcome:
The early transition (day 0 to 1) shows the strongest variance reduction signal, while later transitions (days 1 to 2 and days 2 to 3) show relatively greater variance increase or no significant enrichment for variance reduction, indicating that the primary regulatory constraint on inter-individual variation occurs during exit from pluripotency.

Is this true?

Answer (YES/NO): YES